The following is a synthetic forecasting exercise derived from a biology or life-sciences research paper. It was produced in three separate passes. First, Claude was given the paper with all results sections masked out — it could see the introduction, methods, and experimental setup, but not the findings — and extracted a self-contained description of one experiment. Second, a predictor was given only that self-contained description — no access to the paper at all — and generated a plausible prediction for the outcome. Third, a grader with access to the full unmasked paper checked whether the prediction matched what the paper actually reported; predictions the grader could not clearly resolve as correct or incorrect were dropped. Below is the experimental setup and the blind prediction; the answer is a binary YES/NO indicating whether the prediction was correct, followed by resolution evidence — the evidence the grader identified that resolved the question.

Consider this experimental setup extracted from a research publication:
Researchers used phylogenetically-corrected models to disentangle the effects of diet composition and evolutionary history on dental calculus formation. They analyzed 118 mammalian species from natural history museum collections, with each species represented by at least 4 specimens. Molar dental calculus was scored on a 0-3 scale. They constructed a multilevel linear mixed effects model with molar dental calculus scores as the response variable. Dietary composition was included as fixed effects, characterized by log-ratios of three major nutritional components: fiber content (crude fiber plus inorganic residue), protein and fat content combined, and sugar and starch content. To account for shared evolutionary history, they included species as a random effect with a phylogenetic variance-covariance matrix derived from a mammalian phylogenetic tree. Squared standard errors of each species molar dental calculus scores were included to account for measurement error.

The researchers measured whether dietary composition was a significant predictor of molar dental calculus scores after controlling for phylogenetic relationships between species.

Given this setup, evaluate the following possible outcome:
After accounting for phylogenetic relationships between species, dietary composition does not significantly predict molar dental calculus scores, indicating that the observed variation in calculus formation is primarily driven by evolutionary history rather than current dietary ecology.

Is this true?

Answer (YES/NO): NO